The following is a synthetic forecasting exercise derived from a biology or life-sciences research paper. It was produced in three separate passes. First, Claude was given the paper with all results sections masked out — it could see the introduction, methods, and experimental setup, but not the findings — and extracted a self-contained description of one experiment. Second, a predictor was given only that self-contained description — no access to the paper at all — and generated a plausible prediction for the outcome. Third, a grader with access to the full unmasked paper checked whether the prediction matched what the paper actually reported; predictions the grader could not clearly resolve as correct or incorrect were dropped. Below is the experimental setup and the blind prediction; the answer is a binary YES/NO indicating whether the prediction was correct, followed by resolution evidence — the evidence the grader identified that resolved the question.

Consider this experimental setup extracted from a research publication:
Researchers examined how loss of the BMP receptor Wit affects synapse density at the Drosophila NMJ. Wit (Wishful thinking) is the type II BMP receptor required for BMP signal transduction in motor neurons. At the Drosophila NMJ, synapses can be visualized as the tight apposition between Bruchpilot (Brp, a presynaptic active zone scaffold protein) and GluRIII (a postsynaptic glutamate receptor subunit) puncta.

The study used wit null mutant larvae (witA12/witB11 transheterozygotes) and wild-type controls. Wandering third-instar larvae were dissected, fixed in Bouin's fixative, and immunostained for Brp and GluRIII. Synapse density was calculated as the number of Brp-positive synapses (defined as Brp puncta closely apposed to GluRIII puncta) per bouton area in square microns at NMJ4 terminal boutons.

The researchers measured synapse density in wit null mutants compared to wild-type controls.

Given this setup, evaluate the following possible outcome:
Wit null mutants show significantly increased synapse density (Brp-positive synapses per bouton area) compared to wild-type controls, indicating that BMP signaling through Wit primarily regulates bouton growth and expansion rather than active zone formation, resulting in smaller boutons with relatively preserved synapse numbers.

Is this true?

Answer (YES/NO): NO